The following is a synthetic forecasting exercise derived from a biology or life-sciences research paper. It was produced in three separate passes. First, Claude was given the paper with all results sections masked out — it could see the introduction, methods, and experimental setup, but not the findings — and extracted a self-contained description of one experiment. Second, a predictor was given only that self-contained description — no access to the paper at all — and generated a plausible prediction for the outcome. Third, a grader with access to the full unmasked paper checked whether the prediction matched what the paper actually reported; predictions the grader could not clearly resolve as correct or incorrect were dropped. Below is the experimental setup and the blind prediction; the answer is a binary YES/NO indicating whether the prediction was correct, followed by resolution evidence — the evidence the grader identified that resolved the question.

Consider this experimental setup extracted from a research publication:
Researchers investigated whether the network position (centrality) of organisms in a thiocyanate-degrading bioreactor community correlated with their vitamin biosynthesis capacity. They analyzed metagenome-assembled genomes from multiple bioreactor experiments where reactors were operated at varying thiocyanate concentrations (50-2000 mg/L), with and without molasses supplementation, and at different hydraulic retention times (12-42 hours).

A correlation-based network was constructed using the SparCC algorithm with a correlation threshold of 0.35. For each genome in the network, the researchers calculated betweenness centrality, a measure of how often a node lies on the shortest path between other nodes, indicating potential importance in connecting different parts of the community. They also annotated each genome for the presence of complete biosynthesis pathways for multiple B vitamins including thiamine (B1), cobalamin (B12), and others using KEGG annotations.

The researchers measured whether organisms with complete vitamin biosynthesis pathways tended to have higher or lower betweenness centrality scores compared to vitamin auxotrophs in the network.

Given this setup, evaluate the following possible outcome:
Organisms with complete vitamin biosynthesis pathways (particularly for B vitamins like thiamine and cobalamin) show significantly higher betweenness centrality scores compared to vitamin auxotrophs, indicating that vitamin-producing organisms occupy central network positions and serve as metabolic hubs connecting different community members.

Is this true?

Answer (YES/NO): NO